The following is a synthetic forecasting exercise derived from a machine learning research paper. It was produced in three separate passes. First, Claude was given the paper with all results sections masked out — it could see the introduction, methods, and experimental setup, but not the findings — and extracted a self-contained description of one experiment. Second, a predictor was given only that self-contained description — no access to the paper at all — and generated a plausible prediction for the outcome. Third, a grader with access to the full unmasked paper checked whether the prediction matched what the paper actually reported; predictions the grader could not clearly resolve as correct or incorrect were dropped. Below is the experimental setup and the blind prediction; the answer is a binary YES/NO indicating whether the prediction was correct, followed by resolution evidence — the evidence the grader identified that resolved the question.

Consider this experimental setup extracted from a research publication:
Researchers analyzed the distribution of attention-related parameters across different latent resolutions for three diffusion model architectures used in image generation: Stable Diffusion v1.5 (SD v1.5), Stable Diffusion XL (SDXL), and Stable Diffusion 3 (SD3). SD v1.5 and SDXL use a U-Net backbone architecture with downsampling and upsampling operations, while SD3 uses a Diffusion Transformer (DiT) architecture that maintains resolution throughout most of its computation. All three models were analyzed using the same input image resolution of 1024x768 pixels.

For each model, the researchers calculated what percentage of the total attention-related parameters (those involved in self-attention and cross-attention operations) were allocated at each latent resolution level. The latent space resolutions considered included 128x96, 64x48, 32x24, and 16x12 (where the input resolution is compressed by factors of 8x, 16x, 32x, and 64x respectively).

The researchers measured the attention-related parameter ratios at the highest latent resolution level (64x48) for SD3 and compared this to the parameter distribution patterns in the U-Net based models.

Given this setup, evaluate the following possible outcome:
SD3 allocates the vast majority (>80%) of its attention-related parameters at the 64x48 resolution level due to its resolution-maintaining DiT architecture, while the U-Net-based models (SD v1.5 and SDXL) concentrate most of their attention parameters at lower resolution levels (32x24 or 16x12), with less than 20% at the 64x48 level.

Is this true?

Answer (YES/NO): YES